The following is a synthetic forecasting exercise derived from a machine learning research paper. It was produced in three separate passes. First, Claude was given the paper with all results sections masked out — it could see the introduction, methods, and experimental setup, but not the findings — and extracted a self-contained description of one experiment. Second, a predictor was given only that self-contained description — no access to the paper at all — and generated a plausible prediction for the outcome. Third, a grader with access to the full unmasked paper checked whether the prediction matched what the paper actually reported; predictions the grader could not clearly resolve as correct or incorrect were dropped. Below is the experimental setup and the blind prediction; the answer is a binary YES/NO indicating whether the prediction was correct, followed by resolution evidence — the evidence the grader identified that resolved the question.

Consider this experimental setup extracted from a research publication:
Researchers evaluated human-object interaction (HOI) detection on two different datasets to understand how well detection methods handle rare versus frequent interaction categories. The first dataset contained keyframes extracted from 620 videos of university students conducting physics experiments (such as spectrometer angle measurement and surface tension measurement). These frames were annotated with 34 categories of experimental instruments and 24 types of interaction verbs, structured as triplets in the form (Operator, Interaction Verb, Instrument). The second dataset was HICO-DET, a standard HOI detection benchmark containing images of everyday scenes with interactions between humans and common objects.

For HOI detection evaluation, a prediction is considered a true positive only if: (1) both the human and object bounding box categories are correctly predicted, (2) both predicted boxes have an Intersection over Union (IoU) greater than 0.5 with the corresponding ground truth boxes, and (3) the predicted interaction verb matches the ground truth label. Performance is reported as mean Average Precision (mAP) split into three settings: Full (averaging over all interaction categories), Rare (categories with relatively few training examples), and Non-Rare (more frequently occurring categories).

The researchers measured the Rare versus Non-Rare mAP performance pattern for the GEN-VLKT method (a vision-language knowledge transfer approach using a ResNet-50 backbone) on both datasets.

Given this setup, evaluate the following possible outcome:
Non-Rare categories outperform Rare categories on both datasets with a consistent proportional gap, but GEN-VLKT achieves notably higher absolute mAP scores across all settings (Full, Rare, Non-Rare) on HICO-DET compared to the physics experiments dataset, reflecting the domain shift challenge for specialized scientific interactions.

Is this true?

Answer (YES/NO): NO